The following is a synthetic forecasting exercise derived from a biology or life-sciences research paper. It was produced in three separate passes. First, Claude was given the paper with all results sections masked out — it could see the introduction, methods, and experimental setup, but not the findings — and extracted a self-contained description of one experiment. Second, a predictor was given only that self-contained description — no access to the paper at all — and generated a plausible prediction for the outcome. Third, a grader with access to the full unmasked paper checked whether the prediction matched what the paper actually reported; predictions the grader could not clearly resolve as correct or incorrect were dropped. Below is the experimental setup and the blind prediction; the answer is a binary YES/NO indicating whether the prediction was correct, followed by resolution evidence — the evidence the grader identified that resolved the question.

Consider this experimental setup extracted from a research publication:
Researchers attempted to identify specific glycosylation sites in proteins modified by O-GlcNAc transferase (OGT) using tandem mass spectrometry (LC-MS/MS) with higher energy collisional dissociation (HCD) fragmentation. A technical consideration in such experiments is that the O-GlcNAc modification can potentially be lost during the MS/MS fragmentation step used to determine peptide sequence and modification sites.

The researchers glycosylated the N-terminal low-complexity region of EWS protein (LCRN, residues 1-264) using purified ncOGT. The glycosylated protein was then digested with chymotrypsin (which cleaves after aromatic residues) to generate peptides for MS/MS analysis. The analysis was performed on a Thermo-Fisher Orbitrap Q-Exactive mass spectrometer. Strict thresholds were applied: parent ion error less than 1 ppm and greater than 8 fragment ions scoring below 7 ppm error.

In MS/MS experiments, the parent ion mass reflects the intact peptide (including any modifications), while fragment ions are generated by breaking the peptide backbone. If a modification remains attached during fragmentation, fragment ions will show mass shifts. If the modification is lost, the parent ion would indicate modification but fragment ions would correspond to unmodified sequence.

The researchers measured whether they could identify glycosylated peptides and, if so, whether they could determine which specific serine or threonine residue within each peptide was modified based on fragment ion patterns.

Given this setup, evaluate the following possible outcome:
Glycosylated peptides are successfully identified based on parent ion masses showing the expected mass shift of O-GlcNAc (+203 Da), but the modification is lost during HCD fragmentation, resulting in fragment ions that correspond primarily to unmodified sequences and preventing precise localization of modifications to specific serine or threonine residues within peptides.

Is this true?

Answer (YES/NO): YES